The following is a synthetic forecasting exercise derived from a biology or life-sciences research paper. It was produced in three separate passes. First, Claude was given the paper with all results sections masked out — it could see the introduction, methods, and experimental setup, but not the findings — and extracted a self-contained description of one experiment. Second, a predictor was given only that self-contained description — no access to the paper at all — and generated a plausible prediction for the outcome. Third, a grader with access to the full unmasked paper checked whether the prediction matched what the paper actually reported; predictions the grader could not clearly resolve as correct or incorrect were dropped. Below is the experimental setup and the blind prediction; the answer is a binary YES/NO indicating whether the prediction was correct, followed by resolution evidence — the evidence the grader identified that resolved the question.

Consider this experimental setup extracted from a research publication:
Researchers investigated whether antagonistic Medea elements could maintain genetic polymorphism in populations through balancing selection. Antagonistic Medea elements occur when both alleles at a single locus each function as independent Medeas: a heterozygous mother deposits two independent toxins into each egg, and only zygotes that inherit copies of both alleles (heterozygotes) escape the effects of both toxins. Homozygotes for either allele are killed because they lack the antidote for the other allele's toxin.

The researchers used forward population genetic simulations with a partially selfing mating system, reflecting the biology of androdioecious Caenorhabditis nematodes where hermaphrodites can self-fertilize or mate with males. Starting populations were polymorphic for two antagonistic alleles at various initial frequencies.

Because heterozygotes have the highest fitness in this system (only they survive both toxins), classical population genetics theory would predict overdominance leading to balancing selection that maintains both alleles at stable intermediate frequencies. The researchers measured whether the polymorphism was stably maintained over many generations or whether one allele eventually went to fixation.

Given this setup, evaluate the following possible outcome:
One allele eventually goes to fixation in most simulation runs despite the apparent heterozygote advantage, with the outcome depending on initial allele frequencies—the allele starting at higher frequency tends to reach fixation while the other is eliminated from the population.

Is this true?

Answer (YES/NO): YES